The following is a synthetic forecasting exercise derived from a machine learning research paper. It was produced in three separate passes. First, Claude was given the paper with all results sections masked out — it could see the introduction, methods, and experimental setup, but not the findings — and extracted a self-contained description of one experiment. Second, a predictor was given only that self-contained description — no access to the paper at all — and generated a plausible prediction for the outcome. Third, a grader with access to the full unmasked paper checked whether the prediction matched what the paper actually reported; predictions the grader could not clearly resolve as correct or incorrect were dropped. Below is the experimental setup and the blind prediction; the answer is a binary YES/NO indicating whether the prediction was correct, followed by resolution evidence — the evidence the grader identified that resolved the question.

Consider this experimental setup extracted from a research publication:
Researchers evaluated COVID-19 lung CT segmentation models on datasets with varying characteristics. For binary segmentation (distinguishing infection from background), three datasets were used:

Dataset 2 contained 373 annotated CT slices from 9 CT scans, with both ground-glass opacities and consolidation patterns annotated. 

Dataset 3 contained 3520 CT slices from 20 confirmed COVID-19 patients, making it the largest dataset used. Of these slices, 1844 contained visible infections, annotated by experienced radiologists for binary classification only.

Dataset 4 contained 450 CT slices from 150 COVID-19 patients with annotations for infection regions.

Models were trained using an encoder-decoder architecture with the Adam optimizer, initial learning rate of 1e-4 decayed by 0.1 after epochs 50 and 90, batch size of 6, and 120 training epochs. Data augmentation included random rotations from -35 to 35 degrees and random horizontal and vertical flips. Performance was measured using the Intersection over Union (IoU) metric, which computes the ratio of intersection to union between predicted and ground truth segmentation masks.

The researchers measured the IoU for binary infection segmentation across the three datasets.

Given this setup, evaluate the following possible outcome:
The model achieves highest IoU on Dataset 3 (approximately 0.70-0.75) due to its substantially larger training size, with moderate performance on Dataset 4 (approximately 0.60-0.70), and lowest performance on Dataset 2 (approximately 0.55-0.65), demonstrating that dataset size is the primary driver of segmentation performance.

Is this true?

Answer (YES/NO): NO